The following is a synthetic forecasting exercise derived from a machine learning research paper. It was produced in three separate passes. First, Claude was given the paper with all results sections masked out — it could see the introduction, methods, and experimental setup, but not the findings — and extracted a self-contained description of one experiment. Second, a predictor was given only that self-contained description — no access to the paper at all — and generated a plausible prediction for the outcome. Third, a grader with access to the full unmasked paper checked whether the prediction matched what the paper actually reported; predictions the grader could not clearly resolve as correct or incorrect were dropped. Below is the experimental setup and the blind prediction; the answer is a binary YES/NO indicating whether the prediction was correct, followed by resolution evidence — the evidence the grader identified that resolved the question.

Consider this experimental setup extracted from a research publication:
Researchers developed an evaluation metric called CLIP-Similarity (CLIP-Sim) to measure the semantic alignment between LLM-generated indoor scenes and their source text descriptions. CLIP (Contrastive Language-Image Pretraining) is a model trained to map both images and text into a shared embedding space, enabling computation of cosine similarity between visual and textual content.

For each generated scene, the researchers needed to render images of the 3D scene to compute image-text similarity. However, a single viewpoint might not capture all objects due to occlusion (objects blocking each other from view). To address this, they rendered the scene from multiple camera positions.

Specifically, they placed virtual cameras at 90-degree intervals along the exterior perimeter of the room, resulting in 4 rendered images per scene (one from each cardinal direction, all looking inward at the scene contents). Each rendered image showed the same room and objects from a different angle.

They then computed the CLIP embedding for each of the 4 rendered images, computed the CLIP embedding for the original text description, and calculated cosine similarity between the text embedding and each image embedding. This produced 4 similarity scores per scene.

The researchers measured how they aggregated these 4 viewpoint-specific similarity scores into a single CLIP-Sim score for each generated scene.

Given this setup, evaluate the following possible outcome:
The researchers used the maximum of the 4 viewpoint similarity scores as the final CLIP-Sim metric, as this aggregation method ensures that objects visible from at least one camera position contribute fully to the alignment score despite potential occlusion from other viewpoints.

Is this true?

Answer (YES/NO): YES